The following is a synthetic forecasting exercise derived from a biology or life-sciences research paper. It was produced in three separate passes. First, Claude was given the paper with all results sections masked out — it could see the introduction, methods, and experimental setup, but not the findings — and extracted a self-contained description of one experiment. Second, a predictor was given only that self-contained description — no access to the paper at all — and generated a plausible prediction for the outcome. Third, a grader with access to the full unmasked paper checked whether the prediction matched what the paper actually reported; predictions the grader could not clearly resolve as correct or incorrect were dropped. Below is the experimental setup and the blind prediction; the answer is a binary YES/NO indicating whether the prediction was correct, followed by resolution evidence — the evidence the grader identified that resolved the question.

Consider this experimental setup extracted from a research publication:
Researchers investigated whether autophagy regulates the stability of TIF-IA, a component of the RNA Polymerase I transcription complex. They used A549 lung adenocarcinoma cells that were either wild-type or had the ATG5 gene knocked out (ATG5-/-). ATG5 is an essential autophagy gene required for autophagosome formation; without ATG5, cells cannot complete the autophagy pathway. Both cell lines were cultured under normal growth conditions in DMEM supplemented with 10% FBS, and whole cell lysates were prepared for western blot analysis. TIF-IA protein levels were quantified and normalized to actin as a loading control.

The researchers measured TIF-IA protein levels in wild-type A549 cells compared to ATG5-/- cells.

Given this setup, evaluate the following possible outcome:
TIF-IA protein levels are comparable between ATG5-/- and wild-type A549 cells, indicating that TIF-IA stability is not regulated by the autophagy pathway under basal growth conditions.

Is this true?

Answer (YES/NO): NO